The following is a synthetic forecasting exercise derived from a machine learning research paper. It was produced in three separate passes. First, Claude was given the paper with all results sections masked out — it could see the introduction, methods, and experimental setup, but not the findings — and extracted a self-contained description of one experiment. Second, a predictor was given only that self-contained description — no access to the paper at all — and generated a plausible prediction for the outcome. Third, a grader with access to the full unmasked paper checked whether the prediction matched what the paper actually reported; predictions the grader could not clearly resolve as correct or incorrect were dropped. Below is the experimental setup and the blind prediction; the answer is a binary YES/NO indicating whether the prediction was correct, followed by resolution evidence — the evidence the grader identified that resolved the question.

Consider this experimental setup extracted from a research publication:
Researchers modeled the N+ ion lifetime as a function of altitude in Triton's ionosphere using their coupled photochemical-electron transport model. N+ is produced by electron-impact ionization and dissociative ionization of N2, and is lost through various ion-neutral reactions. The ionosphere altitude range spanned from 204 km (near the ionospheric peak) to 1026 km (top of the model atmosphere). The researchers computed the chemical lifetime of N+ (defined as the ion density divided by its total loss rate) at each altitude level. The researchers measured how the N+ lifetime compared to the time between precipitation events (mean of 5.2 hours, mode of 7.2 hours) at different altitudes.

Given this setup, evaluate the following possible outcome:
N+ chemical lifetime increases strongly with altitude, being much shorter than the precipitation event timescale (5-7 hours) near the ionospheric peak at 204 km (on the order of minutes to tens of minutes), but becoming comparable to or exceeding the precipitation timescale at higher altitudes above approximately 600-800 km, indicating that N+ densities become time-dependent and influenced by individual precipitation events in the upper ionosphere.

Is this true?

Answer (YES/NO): NO